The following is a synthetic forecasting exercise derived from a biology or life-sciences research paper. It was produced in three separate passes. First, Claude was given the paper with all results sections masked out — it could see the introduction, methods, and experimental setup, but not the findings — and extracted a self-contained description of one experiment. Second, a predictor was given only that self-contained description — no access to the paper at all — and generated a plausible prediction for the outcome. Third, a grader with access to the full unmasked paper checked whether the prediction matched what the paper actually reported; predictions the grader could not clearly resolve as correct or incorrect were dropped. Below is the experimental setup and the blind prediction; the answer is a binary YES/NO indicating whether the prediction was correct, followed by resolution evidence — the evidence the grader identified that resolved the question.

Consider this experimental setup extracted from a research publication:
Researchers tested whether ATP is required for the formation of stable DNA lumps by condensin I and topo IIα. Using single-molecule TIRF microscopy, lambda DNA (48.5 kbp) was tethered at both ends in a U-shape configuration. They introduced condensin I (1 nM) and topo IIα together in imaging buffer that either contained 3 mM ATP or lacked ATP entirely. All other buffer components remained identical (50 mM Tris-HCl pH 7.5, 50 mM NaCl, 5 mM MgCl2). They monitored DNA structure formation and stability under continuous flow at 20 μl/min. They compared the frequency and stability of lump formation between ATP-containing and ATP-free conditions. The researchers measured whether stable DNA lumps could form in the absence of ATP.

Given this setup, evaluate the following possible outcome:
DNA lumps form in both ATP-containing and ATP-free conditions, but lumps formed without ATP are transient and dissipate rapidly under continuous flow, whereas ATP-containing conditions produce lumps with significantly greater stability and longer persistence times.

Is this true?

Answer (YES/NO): NO